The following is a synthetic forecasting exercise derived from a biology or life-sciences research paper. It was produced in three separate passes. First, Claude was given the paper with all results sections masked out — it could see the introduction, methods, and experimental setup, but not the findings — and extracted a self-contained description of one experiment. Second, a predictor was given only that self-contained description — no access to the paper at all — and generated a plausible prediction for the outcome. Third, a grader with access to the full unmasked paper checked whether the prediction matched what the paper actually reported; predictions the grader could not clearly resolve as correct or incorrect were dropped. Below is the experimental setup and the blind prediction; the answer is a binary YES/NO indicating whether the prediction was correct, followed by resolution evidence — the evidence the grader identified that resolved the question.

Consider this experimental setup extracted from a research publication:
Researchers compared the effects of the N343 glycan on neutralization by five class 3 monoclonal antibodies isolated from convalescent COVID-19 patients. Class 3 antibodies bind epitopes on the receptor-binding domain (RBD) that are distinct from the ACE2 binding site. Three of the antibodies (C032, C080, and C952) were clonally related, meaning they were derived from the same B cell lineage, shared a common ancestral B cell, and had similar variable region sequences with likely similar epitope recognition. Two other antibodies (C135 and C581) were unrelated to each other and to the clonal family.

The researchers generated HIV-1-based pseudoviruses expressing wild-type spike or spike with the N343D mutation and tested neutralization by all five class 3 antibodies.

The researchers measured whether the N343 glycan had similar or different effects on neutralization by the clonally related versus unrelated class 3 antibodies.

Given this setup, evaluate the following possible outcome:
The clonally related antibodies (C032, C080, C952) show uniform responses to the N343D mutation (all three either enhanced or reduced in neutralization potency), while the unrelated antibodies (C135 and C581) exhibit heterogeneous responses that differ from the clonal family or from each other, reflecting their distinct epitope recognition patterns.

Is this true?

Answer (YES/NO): YES